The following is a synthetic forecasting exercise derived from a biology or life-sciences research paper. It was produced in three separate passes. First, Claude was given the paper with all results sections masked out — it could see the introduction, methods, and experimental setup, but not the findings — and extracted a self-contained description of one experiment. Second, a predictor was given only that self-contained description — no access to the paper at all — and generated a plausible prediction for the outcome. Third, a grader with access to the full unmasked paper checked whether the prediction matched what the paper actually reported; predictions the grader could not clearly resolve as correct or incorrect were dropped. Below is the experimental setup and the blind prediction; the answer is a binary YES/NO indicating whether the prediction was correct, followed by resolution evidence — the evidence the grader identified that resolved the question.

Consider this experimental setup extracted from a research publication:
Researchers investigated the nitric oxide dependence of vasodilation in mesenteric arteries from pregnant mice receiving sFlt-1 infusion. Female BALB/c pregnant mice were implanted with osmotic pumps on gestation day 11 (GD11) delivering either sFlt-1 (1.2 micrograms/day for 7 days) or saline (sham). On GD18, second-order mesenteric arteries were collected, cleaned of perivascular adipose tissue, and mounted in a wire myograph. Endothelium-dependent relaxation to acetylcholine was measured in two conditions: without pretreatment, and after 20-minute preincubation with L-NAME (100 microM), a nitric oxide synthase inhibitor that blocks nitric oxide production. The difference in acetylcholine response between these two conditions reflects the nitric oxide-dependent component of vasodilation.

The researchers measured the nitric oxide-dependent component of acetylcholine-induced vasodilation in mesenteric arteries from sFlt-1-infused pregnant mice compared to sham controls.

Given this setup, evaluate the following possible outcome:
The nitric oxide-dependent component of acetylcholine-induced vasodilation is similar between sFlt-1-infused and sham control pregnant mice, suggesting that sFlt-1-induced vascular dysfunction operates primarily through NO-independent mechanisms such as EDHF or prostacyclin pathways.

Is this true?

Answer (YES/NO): NO